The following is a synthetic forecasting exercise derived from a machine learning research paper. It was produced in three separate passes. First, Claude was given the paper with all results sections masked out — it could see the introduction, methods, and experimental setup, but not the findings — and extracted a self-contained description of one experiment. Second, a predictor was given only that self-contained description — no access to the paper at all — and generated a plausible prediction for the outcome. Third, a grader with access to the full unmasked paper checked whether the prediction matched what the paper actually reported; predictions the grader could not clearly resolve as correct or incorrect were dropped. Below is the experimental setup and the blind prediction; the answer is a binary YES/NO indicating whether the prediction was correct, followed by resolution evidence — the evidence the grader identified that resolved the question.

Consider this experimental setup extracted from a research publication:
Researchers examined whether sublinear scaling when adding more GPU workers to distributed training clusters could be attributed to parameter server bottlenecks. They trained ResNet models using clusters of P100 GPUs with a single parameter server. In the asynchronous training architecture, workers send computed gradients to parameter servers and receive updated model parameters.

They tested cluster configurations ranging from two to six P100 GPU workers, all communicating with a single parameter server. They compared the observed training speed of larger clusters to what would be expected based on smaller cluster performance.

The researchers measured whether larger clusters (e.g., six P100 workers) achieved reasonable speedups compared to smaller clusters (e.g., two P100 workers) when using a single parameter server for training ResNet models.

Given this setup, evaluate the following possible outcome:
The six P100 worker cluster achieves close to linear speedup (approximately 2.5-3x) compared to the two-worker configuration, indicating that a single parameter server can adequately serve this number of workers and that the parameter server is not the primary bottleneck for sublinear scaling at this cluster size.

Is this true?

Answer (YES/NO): NO